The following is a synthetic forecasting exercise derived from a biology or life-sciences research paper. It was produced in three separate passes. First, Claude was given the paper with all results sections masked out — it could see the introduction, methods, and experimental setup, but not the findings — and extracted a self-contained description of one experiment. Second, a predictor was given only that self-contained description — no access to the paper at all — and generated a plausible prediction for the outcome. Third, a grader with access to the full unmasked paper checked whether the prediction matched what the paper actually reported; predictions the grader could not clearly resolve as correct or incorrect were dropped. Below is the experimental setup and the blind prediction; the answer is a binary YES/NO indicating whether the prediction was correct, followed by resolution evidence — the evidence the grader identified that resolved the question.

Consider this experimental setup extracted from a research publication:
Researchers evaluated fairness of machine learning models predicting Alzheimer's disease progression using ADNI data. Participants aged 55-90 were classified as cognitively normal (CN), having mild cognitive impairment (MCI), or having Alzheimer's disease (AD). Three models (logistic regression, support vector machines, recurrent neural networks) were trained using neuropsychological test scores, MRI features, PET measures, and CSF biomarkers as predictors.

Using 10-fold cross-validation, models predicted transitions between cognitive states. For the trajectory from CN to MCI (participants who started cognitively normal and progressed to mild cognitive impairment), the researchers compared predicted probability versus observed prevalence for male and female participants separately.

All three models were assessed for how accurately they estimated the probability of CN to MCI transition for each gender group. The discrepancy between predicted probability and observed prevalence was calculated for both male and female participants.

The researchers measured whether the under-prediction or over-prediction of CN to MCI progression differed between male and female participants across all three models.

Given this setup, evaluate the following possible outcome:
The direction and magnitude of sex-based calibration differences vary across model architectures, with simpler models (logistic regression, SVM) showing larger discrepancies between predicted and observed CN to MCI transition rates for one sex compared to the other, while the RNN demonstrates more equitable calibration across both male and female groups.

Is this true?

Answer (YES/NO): NO